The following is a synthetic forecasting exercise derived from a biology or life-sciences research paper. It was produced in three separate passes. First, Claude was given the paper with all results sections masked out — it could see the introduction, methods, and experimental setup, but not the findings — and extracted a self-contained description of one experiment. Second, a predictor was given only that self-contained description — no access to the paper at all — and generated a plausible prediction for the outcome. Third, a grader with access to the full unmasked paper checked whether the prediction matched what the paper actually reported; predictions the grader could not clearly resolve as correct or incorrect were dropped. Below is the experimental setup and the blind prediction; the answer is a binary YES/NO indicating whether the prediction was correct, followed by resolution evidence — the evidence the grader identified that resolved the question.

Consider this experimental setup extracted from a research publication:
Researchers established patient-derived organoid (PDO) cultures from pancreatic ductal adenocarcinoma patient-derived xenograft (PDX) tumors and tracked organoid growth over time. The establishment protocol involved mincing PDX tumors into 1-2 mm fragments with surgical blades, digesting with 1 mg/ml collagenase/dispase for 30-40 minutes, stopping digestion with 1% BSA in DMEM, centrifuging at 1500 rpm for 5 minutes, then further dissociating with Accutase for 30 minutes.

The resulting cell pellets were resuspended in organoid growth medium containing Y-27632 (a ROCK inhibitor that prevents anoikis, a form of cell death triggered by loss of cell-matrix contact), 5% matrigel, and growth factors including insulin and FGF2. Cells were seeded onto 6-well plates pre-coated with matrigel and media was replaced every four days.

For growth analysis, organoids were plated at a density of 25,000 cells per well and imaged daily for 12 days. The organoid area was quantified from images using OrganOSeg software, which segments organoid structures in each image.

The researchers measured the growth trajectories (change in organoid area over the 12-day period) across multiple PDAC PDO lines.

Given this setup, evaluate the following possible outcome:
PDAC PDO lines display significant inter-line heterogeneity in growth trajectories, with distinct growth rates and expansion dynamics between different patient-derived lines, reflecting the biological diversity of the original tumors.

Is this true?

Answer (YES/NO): YES